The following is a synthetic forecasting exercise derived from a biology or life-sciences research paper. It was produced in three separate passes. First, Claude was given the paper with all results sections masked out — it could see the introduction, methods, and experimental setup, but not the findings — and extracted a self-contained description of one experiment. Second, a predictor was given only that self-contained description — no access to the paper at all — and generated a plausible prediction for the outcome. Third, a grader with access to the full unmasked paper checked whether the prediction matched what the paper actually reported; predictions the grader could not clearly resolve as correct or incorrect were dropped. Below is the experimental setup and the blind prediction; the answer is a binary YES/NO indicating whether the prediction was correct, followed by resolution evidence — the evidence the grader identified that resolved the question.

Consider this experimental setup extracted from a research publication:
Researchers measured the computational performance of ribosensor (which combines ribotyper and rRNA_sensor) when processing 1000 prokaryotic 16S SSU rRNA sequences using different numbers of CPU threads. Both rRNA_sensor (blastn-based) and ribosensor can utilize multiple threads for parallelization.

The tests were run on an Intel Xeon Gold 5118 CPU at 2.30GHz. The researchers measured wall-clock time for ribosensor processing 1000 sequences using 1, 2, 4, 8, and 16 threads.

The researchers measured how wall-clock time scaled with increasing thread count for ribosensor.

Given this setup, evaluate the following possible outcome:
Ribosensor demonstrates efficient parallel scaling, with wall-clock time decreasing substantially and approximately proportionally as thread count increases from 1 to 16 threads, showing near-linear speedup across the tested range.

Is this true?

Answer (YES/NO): NO